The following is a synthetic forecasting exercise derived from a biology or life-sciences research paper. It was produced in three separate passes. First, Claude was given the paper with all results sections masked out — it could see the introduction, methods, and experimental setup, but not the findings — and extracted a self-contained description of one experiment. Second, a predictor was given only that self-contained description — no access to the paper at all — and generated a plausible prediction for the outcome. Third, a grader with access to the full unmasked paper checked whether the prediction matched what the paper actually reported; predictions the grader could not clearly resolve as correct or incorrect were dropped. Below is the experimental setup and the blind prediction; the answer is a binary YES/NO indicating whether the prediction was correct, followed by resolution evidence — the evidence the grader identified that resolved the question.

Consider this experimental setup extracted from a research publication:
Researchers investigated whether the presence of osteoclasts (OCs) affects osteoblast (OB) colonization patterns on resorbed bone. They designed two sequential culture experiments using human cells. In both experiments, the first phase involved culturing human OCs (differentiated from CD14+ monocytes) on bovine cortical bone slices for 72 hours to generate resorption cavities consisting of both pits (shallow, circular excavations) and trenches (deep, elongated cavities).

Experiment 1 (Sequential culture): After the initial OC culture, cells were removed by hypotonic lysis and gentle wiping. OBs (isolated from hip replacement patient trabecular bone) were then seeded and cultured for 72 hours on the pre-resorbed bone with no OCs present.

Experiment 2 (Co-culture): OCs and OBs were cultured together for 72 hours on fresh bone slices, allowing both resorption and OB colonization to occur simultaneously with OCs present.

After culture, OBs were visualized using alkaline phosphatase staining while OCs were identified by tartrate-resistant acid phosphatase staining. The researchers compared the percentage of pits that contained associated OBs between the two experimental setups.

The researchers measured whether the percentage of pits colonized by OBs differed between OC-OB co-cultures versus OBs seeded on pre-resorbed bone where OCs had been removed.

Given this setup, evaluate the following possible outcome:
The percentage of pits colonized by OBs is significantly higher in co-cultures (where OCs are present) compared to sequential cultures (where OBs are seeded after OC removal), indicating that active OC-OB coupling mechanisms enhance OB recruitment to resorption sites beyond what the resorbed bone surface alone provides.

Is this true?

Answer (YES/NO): NO